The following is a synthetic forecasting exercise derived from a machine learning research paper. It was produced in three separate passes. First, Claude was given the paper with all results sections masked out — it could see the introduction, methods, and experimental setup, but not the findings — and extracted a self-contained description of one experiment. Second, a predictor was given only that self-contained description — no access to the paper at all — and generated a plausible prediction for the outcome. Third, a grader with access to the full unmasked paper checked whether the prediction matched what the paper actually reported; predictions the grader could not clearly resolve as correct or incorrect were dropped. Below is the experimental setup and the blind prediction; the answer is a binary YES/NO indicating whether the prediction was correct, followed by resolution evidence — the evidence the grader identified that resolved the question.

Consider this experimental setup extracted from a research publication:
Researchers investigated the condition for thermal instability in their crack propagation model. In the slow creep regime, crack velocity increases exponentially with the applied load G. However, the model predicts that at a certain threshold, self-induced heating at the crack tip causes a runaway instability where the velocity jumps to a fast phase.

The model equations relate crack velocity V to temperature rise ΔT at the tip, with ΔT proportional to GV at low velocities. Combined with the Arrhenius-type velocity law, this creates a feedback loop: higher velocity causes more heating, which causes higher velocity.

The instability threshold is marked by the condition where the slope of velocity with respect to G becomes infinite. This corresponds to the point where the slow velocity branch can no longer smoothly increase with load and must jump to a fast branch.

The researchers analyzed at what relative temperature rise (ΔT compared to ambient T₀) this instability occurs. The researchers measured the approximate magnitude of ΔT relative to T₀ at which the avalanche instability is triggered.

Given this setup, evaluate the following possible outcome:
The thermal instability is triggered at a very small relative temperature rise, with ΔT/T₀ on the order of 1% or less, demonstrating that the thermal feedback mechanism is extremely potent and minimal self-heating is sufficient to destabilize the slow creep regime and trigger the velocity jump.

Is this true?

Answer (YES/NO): NO